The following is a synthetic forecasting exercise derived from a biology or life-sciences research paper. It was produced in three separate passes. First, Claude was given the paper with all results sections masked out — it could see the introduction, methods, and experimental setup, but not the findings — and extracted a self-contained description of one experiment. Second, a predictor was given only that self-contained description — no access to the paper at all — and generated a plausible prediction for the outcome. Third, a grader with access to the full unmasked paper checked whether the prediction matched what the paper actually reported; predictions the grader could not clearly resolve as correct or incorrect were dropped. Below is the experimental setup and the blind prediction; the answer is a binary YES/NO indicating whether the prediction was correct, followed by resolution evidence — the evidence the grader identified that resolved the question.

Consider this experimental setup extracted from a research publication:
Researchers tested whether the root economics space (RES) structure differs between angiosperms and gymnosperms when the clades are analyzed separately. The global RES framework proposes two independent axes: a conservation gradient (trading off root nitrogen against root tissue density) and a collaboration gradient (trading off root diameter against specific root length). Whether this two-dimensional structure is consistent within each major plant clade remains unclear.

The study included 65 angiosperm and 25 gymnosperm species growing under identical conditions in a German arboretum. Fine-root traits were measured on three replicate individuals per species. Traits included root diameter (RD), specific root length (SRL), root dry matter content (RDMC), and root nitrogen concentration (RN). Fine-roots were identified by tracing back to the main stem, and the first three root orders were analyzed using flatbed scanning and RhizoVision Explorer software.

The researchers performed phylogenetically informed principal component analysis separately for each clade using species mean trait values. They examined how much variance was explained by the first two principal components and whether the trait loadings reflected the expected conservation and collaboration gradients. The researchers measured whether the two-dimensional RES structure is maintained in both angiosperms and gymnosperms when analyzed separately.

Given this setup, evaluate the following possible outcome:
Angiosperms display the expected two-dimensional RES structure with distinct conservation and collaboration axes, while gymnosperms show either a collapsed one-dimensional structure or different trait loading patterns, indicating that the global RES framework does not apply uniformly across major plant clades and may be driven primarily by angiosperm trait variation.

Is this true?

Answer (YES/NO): YES